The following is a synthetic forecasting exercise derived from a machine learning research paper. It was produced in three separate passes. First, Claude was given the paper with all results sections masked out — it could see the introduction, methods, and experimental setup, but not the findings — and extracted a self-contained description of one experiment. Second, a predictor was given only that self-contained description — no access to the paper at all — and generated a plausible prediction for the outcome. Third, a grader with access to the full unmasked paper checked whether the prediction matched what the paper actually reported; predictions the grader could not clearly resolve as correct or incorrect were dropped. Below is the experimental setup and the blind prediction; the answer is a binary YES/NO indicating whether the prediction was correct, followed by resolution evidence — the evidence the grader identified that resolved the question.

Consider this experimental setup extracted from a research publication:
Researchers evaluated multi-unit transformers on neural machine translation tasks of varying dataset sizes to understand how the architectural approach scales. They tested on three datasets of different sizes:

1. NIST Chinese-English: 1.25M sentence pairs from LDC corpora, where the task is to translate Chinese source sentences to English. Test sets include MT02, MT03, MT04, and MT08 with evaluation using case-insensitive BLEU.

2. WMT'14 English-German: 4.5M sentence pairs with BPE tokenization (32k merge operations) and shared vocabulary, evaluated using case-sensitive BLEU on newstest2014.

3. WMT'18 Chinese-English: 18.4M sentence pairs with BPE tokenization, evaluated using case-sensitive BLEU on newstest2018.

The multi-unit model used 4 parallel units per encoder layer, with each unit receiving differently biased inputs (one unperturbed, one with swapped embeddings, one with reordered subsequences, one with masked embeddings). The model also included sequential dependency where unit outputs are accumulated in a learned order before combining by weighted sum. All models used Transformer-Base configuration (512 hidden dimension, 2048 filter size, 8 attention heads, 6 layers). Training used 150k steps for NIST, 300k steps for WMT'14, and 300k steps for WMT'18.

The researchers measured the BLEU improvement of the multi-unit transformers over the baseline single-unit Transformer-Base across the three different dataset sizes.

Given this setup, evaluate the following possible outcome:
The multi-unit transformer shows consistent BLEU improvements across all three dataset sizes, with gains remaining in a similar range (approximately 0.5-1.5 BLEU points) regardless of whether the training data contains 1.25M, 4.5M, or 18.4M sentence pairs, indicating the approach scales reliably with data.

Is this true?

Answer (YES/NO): NO